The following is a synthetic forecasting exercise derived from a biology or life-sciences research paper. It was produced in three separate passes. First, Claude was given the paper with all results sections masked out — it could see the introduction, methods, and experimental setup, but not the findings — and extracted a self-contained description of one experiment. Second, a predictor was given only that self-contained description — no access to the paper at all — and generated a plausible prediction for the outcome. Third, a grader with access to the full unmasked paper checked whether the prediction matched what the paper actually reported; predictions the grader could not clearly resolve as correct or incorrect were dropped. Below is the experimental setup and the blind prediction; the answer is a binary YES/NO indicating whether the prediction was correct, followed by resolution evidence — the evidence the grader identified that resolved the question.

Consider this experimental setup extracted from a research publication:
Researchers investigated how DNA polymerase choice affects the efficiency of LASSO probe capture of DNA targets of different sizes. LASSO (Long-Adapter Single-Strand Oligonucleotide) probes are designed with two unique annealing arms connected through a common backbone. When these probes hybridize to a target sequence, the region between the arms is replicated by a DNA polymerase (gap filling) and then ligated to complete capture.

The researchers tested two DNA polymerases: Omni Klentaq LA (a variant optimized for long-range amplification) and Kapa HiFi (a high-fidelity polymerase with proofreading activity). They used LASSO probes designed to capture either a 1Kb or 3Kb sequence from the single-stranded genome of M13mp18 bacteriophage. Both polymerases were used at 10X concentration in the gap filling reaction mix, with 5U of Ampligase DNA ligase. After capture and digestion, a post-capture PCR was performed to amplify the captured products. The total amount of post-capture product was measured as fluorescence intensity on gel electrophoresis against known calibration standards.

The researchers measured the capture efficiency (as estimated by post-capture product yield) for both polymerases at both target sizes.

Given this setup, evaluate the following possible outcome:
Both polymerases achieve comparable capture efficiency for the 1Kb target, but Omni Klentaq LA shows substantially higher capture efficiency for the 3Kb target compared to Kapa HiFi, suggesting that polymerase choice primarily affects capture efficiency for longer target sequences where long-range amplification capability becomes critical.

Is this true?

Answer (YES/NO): NO